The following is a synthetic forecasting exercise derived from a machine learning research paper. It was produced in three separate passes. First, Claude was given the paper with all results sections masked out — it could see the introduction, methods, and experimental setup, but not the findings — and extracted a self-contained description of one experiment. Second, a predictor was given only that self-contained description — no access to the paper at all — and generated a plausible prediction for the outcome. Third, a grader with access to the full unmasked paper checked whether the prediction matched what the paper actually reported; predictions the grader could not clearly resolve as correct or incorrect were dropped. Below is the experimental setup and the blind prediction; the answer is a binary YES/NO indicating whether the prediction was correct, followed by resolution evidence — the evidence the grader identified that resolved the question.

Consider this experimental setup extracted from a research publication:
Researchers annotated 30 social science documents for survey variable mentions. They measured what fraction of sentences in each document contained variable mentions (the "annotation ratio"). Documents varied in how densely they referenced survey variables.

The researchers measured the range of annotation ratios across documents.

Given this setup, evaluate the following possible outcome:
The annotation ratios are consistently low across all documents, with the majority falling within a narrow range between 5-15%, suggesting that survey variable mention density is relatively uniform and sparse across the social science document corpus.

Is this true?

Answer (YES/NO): NO